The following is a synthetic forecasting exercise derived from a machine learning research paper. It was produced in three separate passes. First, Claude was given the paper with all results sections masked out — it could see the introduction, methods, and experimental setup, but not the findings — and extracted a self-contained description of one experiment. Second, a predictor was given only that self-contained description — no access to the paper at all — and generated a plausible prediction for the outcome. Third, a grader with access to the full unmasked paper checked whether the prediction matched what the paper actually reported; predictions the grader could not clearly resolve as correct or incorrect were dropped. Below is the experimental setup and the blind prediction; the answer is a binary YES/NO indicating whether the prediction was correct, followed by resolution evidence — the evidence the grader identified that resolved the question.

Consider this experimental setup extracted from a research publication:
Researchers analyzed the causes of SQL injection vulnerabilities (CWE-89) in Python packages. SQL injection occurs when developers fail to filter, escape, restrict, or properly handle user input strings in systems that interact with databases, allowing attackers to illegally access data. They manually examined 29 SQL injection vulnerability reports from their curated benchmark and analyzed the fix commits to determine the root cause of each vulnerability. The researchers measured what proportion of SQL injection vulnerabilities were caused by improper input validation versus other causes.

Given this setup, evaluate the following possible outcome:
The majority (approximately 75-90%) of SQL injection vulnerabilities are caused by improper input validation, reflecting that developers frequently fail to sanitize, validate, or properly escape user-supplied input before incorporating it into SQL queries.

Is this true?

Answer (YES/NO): NO